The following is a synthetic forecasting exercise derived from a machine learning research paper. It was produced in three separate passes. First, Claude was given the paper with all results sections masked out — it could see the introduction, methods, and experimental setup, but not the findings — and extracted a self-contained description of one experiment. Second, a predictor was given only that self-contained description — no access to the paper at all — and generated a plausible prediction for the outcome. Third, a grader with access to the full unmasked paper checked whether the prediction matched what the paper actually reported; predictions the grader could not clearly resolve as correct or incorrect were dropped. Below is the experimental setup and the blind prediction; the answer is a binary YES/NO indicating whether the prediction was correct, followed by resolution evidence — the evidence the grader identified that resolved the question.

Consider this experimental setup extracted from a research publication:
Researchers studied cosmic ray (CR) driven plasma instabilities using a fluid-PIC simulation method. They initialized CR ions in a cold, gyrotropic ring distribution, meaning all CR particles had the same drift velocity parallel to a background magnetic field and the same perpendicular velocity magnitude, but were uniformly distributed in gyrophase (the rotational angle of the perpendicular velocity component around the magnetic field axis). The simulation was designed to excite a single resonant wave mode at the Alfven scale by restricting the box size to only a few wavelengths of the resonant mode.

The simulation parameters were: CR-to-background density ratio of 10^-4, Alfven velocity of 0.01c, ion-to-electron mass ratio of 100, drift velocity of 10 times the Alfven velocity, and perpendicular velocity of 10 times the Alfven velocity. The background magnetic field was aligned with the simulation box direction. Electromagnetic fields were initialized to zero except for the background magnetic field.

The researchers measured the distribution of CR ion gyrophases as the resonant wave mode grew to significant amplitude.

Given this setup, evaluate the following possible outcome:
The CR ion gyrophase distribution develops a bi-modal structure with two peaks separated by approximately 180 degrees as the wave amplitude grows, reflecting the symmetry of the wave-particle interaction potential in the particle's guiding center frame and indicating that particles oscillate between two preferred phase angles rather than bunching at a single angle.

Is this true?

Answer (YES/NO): NO